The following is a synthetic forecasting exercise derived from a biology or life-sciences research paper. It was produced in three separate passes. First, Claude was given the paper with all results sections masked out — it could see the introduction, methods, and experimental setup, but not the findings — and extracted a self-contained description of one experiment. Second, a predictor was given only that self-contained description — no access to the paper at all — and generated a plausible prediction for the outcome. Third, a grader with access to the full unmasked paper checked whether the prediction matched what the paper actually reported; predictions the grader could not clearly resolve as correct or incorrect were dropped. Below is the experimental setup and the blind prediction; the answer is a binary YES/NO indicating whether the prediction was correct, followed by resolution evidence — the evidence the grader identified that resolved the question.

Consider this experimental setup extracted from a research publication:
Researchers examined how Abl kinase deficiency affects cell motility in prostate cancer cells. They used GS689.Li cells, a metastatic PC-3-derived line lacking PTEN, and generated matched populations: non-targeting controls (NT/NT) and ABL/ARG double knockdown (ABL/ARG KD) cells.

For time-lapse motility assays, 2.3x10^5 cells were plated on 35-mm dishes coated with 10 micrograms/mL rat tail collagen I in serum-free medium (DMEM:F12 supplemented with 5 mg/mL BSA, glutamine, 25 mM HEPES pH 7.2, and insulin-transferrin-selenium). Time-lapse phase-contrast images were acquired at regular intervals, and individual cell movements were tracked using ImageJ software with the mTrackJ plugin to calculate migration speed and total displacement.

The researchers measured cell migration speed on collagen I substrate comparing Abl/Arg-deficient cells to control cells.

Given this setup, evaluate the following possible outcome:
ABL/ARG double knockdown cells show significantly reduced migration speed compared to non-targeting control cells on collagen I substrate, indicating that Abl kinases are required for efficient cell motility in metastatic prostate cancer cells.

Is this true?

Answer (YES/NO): NO